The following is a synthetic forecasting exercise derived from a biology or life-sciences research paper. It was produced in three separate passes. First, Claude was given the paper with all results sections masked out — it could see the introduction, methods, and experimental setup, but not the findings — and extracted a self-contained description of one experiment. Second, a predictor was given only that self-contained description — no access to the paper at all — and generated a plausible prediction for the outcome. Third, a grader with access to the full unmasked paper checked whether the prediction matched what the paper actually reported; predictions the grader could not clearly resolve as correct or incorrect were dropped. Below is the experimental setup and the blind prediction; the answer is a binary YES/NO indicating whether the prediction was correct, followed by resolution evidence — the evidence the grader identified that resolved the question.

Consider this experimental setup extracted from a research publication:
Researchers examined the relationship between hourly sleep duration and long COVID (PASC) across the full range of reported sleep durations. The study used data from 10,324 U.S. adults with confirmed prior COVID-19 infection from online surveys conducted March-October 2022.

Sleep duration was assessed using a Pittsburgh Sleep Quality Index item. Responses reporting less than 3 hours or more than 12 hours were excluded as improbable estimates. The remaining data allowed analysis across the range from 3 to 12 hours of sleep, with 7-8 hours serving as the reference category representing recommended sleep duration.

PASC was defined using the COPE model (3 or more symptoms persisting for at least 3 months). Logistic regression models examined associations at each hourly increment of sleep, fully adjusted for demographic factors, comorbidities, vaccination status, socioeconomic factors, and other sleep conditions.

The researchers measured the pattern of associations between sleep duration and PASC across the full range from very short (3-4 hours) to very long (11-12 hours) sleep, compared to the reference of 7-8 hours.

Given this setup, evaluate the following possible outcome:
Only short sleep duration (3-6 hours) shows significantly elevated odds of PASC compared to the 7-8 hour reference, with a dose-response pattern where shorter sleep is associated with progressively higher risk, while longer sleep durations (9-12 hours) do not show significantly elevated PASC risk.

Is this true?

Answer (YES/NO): NO